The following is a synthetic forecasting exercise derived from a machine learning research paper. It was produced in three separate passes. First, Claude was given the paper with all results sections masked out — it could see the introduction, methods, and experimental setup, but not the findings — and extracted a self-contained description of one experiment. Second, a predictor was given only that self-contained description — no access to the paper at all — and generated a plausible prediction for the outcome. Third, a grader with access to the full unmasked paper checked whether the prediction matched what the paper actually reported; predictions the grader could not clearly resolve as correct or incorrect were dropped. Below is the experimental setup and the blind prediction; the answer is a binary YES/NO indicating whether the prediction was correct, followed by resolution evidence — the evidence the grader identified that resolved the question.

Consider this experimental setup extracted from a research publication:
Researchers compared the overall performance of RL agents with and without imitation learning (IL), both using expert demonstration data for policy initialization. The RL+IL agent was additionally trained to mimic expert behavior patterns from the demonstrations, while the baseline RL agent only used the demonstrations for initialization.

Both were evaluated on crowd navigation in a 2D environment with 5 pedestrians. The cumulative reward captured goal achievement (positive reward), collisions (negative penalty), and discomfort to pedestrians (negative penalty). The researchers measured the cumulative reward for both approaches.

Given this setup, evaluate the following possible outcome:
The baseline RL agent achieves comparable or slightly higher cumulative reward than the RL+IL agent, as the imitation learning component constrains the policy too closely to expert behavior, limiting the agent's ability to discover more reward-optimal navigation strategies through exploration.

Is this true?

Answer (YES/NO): YES